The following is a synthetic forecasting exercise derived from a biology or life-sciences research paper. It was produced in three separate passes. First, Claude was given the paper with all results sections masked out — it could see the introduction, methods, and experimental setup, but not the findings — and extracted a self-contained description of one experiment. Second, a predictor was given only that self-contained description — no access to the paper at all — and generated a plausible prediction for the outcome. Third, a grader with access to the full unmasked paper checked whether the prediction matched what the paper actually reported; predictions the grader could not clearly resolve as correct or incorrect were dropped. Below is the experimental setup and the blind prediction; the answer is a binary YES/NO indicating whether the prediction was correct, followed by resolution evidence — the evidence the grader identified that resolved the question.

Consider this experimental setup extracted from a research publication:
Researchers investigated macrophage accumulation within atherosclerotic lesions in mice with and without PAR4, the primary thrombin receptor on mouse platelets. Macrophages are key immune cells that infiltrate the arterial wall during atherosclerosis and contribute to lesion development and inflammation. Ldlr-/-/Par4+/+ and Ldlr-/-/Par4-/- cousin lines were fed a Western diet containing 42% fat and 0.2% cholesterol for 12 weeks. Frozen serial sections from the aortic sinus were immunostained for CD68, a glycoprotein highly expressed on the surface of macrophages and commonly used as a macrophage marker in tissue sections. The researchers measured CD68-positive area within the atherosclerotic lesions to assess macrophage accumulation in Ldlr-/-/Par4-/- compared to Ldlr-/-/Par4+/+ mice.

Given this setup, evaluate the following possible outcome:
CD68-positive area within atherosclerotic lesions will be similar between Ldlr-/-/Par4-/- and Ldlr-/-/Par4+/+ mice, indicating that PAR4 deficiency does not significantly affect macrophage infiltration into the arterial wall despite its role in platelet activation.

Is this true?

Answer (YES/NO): NO